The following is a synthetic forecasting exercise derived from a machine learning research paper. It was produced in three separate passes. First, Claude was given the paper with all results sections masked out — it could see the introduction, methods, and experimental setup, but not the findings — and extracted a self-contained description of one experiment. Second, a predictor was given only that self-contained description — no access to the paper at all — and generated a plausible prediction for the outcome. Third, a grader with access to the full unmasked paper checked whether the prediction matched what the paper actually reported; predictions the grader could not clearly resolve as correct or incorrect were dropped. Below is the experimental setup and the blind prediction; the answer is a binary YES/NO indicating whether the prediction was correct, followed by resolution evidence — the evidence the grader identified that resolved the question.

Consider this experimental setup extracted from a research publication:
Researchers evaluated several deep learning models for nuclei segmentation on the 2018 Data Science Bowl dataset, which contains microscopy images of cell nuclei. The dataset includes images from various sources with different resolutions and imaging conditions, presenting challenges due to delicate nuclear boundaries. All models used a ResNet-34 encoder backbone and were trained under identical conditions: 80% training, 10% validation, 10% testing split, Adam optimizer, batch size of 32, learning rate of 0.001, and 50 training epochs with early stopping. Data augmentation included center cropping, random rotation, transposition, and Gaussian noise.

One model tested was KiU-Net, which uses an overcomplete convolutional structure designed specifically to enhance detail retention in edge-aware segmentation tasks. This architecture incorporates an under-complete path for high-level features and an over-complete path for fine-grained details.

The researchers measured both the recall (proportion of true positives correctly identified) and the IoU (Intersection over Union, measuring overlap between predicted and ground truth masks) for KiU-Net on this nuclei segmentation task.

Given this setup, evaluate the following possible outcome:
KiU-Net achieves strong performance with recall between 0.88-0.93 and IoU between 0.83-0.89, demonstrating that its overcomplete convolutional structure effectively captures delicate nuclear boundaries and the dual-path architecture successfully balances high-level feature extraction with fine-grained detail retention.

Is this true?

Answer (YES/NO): NO